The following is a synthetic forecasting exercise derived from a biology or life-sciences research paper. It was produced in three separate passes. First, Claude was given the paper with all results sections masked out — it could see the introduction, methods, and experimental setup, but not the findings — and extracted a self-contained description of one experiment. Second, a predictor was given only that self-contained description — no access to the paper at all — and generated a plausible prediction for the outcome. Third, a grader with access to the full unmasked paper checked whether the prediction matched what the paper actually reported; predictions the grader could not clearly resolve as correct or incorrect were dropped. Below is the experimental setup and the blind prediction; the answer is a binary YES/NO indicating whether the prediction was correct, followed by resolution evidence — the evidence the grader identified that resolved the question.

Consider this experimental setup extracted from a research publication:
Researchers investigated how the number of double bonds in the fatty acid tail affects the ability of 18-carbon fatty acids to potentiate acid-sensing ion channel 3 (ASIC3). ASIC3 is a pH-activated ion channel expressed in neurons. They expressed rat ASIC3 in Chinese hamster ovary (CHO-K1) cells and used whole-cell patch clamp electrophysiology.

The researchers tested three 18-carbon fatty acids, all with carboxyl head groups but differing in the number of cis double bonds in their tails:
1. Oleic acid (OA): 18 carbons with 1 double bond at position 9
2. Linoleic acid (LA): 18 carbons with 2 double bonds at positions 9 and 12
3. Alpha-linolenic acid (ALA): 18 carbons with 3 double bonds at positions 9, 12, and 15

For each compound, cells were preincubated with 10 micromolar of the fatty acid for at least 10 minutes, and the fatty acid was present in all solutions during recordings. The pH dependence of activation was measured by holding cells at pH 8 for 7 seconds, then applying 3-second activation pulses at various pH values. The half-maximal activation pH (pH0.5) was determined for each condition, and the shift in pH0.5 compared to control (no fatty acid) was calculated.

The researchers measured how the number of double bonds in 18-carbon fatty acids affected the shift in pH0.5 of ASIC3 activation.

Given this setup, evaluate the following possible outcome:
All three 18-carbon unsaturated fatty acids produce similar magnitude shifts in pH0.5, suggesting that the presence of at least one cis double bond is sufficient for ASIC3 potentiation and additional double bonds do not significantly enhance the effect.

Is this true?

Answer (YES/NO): NO